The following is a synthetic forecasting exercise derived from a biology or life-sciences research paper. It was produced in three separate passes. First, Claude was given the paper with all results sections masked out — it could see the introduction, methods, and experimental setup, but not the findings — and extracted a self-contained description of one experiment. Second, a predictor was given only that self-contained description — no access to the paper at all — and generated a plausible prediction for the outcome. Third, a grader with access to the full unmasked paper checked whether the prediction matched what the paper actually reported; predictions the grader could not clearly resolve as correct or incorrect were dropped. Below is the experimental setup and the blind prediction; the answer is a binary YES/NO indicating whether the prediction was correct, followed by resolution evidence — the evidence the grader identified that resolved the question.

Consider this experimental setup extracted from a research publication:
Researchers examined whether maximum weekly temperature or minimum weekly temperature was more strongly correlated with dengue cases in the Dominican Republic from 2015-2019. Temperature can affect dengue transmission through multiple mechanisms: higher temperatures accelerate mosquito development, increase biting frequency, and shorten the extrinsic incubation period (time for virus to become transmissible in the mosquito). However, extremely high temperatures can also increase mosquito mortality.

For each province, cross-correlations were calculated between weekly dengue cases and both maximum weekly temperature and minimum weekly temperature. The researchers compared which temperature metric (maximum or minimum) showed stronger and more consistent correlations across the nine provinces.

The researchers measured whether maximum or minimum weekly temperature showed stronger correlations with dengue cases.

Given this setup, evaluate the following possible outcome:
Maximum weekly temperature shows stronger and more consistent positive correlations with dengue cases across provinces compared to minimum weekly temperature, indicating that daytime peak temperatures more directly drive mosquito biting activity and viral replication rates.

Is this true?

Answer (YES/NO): NO